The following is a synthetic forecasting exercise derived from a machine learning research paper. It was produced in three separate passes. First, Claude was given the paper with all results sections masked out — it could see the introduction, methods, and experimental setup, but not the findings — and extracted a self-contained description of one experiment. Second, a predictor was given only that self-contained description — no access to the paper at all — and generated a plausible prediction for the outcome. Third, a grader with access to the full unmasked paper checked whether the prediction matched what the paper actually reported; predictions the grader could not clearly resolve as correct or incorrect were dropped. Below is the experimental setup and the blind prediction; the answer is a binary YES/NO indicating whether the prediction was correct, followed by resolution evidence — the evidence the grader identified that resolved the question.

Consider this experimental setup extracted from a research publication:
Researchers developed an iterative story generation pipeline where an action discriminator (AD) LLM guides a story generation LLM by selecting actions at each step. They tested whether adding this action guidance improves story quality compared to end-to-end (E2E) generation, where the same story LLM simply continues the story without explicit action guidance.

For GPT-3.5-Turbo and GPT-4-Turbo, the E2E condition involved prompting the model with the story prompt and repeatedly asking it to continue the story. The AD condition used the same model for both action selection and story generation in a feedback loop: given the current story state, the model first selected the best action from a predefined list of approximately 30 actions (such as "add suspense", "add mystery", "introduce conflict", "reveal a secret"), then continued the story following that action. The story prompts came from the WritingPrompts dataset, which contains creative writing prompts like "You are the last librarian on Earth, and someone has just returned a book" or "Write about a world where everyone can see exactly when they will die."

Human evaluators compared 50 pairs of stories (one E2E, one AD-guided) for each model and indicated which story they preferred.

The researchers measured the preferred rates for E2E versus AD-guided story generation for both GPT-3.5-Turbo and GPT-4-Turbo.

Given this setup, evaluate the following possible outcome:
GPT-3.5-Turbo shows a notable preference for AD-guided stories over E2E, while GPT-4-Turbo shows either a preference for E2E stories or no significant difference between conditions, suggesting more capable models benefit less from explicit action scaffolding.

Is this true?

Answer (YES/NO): NO